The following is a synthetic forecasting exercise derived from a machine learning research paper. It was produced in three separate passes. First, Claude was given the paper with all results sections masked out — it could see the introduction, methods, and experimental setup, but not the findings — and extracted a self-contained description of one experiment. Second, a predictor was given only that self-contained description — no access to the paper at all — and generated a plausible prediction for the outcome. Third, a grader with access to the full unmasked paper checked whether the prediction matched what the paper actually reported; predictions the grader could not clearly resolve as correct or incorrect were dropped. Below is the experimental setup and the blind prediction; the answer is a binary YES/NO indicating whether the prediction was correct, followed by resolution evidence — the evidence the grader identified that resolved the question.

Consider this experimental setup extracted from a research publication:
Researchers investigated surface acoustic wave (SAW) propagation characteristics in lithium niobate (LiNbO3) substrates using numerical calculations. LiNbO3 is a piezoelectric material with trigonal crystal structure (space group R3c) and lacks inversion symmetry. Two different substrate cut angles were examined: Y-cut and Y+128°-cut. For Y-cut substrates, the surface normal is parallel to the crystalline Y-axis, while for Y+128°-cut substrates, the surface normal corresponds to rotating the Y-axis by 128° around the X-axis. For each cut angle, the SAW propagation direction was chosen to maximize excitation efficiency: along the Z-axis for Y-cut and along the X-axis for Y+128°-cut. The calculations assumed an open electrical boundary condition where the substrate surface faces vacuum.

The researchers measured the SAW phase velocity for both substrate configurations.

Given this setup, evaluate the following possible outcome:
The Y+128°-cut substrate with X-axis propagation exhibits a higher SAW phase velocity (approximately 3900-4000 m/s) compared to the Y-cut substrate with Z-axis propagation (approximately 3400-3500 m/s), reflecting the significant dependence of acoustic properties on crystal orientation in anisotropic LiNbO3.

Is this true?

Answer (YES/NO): YES